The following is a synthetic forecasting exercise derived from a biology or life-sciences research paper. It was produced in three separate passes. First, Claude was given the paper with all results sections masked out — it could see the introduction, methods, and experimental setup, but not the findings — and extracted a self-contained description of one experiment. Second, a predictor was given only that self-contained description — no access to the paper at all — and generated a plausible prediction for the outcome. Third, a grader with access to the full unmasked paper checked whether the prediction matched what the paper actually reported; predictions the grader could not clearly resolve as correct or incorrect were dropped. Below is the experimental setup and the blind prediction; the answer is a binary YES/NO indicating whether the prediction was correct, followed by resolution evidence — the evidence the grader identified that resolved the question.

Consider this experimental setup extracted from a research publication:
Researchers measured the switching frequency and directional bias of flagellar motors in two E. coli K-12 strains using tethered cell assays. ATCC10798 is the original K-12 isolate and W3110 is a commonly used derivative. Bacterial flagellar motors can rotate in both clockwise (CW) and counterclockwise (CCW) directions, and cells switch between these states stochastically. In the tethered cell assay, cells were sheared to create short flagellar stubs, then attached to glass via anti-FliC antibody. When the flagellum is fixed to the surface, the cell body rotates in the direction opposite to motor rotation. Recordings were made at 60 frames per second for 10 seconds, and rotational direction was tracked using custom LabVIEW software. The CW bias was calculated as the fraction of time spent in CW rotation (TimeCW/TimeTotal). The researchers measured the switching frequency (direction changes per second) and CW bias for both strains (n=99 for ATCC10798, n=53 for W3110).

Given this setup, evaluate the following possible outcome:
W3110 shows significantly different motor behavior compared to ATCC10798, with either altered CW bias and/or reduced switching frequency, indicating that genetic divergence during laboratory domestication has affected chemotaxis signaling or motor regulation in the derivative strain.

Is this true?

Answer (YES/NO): NO